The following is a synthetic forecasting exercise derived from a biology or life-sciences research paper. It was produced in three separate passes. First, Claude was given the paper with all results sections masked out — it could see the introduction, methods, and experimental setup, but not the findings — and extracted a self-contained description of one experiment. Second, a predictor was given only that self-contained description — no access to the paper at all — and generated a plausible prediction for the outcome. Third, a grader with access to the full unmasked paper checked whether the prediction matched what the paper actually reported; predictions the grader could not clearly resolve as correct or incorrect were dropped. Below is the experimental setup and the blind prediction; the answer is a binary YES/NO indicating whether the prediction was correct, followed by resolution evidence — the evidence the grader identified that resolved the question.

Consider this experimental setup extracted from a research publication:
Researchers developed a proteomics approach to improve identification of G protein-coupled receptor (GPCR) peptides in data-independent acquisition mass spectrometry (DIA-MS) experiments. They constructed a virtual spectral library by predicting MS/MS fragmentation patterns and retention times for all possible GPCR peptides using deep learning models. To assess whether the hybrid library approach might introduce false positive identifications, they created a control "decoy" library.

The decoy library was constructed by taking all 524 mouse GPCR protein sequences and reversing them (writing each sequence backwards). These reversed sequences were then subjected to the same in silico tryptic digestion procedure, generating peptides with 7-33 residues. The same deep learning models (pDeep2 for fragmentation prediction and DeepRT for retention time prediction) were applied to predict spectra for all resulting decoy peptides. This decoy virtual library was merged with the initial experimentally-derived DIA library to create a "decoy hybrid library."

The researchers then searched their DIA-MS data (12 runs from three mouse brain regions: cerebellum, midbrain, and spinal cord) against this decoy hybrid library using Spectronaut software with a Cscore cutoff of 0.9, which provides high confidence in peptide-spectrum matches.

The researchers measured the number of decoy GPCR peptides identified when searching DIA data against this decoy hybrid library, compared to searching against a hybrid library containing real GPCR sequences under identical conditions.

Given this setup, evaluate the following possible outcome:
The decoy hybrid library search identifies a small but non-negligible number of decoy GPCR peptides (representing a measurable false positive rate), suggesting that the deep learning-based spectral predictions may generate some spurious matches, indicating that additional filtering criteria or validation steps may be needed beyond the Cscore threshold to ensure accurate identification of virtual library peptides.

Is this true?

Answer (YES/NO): YES